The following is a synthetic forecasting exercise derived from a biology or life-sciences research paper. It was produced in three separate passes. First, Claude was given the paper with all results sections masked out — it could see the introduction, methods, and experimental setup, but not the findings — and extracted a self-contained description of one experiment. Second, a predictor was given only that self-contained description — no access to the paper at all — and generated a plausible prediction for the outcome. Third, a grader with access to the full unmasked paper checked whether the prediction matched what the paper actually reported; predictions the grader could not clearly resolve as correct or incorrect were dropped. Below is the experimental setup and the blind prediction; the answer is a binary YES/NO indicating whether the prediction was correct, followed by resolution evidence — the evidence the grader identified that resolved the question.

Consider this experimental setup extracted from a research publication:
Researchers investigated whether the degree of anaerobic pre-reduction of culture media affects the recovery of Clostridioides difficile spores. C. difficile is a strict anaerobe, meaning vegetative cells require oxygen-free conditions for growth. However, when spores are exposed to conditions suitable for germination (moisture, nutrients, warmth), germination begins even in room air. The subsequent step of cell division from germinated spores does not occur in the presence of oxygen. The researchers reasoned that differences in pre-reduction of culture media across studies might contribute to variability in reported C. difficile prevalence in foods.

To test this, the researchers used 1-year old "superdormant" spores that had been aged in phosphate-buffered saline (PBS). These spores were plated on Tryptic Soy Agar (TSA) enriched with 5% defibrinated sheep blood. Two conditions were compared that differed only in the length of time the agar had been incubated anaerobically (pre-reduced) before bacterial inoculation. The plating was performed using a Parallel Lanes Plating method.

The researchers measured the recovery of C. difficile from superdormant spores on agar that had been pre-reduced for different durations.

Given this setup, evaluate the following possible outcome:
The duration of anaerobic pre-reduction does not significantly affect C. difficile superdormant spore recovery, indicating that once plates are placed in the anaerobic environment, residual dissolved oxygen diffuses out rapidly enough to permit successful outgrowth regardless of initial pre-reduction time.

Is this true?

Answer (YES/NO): NO